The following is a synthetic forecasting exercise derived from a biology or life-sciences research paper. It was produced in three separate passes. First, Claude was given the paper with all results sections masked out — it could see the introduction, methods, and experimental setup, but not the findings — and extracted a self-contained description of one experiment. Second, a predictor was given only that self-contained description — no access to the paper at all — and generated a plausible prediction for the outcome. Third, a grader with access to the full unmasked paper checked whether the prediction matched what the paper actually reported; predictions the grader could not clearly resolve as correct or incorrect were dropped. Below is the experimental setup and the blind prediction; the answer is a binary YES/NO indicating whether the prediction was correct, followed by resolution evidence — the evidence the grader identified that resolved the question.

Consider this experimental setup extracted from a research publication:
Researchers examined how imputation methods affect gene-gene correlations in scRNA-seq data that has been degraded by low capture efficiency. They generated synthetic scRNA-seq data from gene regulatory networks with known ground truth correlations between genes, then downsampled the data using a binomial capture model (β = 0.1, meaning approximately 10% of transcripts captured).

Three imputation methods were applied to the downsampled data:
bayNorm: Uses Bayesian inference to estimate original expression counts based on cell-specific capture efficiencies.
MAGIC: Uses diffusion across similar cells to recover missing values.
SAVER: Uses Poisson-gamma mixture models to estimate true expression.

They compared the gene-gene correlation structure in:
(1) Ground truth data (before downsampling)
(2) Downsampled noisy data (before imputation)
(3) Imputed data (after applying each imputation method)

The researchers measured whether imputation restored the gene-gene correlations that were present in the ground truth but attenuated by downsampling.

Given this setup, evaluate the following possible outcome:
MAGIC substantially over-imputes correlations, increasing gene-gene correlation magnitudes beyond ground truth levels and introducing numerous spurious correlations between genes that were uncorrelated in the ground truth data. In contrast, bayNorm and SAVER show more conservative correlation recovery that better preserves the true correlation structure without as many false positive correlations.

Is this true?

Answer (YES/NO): NO